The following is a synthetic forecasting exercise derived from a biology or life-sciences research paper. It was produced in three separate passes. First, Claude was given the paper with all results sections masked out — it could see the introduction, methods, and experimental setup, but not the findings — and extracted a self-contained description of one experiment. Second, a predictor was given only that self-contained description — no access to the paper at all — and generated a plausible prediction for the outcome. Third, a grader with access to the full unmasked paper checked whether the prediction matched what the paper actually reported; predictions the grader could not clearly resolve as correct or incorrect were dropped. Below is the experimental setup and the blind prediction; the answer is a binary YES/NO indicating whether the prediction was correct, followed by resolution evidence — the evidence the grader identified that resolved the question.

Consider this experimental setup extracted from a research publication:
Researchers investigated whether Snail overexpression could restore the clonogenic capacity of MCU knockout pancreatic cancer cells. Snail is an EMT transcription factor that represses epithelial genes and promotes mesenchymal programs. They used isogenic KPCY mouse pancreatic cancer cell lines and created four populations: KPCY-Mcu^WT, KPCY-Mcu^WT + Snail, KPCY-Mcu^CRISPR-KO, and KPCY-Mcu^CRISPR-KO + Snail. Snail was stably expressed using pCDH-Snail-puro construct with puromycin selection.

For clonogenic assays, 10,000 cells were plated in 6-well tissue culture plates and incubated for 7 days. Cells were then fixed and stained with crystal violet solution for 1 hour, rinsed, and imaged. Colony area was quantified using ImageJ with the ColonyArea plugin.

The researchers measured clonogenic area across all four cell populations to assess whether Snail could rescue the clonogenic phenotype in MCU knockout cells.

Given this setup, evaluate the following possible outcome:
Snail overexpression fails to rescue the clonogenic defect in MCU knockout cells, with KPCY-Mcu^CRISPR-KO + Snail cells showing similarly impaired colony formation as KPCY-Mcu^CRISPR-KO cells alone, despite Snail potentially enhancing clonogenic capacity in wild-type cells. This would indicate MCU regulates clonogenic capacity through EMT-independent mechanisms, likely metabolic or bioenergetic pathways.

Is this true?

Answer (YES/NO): NO